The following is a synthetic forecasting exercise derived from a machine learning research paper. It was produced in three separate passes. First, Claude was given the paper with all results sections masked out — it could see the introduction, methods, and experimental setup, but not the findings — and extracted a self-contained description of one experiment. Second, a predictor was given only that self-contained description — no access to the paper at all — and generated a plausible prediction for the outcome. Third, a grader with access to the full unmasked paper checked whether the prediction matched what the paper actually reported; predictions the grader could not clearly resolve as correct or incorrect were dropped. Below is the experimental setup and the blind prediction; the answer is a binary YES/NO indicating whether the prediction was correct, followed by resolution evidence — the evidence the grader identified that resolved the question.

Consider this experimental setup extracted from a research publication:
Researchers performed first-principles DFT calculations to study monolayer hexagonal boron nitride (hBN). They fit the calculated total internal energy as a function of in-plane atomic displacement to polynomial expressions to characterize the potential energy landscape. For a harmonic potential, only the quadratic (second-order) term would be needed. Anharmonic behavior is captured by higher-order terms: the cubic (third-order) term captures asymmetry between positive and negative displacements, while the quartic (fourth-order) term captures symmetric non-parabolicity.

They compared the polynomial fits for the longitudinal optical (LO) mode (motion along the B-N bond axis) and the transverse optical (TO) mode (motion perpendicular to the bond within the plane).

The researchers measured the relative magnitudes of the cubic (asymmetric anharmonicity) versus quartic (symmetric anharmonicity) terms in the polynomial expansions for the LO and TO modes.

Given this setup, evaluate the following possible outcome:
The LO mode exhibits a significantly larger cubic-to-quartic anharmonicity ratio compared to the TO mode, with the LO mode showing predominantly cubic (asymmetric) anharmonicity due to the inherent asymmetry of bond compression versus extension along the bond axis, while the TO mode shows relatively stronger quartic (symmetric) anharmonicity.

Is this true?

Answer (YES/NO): YES